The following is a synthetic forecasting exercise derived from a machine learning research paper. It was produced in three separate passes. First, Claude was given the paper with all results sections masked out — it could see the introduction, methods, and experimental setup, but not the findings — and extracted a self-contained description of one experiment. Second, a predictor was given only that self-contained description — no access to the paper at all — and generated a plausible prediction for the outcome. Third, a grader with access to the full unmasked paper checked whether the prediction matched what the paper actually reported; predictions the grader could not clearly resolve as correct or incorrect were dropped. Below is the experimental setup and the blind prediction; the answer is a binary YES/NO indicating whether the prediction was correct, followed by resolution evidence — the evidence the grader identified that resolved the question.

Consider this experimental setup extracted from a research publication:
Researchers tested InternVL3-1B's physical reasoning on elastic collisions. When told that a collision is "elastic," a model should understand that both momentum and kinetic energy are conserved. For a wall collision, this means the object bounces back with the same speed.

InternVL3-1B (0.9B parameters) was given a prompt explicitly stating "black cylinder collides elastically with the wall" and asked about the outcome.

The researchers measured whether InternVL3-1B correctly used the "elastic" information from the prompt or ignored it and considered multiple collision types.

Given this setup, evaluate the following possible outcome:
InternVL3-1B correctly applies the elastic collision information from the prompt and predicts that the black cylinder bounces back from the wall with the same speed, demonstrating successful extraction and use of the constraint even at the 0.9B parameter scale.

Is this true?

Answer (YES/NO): NO